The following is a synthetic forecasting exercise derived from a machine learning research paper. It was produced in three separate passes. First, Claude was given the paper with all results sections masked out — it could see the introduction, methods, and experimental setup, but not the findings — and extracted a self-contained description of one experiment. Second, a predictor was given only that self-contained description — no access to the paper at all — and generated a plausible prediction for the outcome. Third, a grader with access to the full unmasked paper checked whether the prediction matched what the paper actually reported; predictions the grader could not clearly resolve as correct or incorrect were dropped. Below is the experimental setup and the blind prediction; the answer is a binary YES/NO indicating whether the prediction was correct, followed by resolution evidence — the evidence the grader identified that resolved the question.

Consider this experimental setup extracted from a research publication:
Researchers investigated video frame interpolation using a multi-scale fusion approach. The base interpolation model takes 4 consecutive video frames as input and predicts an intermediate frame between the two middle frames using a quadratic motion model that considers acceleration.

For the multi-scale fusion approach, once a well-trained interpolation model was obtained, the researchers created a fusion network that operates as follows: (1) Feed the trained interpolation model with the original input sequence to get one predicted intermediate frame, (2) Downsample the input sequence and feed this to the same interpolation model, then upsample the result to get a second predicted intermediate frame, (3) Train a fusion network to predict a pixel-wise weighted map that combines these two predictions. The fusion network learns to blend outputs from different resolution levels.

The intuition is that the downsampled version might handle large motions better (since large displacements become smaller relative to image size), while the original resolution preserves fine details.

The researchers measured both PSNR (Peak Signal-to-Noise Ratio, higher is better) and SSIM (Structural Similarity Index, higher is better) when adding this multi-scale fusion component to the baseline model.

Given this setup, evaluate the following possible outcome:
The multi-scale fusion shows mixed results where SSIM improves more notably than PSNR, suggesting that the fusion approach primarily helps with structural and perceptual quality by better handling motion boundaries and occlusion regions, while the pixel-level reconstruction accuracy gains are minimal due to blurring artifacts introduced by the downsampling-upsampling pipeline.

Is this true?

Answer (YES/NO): NO